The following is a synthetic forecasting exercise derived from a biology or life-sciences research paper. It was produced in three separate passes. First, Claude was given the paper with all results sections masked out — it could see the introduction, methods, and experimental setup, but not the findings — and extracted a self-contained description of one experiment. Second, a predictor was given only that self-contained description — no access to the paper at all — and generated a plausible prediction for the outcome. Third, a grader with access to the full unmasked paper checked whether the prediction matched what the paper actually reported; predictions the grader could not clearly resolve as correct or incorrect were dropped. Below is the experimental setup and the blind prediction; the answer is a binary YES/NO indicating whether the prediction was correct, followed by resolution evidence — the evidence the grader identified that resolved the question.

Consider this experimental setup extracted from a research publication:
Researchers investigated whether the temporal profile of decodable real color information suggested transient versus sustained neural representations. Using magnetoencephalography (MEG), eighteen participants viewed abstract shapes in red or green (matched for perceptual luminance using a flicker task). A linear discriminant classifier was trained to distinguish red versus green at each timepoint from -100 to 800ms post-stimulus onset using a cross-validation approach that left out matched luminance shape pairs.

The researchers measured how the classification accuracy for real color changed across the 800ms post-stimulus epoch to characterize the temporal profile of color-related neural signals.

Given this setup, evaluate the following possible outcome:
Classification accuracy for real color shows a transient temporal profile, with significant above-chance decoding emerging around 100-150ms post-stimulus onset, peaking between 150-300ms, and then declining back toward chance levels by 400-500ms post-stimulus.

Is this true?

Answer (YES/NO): NO